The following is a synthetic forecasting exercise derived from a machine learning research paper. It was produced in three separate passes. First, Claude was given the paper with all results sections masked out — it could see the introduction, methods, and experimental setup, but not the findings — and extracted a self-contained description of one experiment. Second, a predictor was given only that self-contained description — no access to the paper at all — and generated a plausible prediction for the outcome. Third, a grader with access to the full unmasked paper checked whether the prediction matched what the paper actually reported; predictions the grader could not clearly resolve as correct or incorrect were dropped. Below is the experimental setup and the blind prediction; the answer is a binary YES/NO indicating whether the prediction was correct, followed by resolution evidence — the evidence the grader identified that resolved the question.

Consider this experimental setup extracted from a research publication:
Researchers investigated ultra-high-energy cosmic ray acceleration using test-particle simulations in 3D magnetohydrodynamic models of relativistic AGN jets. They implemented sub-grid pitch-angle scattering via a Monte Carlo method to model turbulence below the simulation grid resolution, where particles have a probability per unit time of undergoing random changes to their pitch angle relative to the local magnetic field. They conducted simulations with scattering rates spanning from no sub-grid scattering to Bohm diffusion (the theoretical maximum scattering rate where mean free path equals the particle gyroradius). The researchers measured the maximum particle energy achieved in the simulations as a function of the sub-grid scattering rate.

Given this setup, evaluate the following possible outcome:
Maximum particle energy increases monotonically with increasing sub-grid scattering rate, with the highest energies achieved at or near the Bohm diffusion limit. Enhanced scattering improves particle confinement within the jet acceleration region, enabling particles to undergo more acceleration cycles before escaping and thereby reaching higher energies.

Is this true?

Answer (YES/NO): NO